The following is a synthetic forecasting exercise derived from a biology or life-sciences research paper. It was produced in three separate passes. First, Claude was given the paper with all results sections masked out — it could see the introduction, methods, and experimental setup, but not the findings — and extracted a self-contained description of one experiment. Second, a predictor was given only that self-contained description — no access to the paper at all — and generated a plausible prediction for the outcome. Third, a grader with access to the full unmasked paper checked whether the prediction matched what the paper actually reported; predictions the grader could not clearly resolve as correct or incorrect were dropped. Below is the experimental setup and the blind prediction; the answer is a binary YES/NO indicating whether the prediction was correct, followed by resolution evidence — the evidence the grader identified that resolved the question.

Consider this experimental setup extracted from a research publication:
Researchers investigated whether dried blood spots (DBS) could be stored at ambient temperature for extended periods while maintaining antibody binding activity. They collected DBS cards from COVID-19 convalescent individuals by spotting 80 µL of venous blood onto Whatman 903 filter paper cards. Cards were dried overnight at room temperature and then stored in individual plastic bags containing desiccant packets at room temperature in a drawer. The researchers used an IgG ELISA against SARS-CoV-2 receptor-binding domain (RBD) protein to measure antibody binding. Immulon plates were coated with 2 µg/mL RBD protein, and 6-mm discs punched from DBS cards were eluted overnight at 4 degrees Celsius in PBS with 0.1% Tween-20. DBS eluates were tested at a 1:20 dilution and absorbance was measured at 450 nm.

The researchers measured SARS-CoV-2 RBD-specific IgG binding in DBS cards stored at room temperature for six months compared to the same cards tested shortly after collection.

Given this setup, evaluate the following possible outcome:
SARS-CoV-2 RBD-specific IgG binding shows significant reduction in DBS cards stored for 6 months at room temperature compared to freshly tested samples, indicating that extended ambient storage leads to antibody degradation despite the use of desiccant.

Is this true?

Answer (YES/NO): NO